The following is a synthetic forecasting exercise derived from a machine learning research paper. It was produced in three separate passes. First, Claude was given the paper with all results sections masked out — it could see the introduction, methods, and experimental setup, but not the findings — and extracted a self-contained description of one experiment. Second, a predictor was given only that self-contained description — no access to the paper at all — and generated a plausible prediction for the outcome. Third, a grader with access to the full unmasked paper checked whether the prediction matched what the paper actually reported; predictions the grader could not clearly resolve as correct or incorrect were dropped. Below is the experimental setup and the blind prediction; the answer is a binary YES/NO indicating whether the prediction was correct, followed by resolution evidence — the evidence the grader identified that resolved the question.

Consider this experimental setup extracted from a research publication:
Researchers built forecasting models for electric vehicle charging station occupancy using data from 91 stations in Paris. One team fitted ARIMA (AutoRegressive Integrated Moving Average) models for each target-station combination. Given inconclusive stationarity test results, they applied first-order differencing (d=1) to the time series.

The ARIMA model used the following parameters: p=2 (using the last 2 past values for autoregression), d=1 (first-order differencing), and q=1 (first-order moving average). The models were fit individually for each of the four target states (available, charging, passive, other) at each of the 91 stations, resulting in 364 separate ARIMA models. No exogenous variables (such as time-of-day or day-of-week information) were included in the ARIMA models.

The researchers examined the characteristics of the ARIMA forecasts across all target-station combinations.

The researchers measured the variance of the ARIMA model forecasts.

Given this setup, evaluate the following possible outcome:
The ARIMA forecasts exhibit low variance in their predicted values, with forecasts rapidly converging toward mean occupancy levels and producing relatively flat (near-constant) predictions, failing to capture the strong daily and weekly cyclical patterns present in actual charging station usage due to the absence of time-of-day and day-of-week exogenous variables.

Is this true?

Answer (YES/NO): NO